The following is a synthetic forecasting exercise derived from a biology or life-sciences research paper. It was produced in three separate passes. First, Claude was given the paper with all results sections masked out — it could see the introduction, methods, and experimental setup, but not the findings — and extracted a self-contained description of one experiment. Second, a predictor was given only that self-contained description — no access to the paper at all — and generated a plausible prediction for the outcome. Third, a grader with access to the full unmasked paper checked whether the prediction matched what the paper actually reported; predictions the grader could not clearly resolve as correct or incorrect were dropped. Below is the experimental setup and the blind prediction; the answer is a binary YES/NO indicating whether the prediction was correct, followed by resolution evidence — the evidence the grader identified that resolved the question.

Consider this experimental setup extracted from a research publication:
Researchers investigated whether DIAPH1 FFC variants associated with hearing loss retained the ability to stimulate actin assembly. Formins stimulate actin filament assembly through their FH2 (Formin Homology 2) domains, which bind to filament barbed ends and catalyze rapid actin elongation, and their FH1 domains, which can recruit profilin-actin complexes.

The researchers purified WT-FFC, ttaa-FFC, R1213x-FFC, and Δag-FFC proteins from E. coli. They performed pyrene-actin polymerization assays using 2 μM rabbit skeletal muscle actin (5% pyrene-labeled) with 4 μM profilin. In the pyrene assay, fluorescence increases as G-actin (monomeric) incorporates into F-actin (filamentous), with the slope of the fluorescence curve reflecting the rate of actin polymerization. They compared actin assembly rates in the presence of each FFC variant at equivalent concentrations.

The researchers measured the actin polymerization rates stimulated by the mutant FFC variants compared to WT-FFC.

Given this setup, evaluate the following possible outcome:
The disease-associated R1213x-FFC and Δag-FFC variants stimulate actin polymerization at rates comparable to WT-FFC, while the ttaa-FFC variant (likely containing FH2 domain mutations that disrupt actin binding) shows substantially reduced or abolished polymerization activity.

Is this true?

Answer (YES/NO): NO